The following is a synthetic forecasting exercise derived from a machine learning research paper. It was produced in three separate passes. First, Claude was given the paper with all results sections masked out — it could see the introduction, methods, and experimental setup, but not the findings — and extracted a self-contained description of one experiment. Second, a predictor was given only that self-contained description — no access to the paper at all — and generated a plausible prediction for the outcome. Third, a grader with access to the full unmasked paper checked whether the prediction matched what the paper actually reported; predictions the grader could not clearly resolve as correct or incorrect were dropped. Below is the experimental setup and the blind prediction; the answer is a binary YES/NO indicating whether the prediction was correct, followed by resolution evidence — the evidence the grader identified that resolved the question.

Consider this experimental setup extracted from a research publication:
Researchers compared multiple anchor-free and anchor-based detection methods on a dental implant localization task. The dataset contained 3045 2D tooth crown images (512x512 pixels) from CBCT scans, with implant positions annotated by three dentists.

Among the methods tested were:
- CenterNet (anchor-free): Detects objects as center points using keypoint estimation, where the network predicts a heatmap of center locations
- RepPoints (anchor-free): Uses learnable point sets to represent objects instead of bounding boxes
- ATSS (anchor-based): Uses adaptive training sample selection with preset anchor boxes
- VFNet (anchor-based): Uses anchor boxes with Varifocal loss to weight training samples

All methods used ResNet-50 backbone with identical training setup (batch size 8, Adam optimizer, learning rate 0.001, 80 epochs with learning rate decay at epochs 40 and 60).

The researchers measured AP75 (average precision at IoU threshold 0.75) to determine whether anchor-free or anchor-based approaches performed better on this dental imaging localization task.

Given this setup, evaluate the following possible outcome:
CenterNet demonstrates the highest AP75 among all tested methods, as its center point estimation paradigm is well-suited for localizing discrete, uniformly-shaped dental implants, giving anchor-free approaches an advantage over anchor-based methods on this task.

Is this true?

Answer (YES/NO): NO